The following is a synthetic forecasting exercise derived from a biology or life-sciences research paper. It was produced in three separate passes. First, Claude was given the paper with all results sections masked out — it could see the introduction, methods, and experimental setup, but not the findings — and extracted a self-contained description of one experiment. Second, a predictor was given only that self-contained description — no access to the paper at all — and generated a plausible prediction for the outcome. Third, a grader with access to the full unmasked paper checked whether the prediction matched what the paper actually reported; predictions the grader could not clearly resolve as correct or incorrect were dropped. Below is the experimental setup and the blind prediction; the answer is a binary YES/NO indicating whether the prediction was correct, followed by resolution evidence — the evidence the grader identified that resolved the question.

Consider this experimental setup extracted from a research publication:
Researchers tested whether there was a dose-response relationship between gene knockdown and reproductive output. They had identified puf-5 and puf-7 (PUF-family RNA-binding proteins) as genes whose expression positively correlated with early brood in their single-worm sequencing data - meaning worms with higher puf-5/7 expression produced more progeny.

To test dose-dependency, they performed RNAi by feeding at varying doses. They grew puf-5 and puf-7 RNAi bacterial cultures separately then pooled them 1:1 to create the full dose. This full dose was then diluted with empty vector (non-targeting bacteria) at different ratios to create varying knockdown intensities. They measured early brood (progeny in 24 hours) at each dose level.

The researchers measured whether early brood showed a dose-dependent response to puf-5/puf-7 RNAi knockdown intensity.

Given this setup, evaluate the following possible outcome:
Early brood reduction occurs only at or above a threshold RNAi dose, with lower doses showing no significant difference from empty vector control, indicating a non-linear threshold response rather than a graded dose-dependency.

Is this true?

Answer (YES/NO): NO